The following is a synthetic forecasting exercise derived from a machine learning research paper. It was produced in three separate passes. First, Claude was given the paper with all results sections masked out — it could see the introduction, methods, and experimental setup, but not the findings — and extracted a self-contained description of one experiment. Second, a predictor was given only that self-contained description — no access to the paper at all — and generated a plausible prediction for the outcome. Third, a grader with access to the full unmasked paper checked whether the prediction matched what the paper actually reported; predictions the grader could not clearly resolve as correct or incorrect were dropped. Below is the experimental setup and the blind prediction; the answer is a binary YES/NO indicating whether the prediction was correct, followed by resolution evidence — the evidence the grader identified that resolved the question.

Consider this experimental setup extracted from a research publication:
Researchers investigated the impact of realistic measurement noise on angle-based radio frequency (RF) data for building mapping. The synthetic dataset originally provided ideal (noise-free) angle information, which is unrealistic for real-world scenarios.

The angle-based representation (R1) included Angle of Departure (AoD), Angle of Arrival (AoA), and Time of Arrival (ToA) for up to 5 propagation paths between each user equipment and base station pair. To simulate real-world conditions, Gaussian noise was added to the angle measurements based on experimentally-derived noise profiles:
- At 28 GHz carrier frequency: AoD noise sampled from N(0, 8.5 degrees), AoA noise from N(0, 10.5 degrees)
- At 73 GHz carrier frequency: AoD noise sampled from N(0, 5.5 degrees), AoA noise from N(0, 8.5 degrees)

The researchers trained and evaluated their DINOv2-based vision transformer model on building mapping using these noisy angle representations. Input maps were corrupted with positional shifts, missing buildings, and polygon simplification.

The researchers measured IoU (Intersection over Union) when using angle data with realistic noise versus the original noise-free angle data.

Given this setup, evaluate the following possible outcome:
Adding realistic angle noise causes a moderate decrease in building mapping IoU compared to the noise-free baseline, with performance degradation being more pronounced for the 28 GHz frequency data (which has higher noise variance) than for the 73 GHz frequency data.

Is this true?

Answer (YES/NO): YES